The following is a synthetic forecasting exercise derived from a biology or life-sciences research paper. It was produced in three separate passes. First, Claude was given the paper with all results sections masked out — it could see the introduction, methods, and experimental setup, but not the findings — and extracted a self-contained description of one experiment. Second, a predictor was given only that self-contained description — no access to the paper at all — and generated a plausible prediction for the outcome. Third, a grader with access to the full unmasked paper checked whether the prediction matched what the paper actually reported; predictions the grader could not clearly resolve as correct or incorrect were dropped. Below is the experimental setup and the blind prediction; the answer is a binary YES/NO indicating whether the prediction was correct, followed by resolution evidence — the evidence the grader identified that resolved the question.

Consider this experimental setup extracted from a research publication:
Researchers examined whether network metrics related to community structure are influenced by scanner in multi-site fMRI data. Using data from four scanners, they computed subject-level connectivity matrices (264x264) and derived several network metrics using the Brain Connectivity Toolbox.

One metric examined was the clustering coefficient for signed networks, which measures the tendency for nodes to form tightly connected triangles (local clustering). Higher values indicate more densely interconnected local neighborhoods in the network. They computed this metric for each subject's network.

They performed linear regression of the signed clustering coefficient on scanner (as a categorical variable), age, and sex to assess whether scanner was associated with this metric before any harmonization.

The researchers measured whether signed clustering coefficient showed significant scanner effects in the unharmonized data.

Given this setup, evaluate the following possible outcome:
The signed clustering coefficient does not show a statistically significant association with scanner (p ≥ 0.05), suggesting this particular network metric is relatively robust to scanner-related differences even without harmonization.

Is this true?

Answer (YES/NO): NO